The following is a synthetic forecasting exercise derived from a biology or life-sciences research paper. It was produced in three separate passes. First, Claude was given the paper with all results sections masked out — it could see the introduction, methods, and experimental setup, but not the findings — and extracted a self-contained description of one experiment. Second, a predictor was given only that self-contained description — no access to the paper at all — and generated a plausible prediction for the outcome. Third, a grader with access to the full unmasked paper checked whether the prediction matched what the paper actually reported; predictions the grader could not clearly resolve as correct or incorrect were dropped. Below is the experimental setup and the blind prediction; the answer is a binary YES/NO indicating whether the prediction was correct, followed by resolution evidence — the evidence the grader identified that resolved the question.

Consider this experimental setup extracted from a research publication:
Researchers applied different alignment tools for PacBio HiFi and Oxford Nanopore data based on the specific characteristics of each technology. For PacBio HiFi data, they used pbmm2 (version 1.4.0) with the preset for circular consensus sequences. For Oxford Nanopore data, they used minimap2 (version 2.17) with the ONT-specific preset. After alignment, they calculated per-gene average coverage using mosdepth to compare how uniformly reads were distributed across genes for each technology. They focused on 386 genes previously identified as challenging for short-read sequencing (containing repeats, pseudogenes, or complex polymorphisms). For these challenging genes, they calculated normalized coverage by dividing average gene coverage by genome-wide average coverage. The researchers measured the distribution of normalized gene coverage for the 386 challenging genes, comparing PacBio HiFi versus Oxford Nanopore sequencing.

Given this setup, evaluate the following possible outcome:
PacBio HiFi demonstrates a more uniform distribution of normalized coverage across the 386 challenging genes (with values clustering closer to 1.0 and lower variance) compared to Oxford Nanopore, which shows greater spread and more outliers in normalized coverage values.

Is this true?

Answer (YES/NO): NO